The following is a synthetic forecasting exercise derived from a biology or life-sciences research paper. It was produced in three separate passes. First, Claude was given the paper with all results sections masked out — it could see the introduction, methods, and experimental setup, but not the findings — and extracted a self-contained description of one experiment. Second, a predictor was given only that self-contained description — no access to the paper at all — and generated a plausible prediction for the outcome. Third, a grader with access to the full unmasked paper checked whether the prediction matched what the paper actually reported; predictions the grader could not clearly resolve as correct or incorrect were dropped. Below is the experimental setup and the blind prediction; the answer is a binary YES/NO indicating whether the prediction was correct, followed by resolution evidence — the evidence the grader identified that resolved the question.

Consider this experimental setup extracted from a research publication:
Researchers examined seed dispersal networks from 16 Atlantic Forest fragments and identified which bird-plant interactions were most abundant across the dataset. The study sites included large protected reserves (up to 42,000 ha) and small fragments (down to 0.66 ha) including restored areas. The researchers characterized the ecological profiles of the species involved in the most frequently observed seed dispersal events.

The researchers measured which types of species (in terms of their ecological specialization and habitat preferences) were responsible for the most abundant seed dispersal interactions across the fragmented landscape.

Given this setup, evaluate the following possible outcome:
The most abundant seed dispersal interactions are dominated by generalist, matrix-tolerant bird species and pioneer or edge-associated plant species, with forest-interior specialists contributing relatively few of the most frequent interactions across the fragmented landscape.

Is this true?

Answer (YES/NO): YES